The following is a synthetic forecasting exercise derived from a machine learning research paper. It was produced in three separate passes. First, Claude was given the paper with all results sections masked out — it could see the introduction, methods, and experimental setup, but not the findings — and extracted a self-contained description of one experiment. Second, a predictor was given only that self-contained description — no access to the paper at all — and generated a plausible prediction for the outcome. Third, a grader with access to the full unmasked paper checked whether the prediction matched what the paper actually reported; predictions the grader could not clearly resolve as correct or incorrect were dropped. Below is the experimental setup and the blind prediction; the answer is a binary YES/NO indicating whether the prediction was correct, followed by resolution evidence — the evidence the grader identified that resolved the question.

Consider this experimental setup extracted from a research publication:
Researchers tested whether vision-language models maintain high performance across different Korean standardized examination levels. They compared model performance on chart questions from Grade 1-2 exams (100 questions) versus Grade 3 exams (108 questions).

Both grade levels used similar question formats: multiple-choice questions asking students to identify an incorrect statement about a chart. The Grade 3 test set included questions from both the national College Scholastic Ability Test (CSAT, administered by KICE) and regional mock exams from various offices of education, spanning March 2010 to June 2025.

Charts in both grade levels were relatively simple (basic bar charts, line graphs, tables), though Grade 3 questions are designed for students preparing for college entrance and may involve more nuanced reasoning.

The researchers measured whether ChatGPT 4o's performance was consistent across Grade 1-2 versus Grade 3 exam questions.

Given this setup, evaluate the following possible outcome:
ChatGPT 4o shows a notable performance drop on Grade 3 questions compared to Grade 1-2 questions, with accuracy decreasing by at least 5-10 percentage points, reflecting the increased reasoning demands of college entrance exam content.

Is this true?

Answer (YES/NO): YES